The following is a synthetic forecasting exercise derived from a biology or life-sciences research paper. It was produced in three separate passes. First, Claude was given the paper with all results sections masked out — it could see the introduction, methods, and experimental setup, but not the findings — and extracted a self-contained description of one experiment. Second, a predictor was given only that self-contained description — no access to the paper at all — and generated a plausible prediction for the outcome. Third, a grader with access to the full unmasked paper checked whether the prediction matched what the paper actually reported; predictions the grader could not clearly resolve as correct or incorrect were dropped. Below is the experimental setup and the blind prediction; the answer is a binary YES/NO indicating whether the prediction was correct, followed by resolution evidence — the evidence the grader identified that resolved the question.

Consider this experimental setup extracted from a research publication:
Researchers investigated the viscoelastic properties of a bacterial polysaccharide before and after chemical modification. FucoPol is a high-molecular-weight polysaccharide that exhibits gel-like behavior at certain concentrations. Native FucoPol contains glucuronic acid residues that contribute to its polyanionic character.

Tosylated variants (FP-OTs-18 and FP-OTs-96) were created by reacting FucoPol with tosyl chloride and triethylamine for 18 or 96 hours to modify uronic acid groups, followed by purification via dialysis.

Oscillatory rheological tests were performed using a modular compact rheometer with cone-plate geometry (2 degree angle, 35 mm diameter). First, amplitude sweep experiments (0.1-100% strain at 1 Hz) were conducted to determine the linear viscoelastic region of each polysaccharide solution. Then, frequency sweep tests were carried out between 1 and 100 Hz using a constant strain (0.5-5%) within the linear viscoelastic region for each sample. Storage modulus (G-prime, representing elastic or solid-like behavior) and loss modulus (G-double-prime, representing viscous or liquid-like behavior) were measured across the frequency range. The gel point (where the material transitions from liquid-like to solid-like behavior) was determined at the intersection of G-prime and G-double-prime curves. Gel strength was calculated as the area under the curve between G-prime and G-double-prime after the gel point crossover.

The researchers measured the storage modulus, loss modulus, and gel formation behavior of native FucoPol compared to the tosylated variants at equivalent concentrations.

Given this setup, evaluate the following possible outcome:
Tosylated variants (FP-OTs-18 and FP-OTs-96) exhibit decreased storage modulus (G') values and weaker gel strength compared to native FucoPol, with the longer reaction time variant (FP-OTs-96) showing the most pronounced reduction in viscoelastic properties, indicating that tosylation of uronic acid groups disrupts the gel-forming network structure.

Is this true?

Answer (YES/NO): YES